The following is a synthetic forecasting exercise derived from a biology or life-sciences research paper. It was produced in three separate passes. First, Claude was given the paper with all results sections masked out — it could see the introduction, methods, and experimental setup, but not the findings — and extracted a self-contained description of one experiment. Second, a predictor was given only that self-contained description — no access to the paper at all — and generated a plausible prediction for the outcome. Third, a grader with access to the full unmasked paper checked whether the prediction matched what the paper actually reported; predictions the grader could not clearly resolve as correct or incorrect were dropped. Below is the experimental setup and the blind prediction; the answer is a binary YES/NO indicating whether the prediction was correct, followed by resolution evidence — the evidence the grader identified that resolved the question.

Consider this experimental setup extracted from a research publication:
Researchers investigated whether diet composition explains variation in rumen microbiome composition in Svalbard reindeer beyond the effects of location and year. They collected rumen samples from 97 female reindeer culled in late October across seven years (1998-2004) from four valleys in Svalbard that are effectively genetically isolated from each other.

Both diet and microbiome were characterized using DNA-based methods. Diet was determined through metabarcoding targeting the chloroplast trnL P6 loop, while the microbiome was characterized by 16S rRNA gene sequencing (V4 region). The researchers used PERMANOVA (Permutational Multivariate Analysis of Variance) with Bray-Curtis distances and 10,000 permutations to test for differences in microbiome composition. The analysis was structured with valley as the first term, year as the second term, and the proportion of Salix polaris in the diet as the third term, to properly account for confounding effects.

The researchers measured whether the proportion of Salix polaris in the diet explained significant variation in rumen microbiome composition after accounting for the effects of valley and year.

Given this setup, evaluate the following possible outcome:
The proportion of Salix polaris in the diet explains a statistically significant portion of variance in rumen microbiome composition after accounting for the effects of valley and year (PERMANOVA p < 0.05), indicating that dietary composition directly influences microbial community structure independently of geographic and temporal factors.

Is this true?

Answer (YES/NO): YES